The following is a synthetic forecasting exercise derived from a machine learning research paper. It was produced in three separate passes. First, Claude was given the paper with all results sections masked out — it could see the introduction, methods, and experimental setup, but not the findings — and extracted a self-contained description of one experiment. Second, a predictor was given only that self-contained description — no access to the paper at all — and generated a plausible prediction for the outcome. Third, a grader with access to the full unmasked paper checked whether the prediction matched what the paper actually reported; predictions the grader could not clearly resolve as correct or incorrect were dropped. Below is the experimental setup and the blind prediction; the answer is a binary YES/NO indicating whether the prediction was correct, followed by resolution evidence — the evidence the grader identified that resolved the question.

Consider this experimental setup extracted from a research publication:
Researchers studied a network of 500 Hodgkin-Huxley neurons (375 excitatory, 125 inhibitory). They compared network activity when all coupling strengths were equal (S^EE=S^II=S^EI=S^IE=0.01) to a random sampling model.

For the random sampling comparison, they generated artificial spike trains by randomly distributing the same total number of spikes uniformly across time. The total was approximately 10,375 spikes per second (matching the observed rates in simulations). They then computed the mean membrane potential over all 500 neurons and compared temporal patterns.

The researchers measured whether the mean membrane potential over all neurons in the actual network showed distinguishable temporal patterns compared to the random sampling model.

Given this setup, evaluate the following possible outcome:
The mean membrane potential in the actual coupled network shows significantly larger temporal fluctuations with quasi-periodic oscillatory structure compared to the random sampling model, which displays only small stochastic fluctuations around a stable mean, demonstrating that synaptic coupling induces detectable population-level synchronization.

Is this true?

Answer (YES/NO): NO